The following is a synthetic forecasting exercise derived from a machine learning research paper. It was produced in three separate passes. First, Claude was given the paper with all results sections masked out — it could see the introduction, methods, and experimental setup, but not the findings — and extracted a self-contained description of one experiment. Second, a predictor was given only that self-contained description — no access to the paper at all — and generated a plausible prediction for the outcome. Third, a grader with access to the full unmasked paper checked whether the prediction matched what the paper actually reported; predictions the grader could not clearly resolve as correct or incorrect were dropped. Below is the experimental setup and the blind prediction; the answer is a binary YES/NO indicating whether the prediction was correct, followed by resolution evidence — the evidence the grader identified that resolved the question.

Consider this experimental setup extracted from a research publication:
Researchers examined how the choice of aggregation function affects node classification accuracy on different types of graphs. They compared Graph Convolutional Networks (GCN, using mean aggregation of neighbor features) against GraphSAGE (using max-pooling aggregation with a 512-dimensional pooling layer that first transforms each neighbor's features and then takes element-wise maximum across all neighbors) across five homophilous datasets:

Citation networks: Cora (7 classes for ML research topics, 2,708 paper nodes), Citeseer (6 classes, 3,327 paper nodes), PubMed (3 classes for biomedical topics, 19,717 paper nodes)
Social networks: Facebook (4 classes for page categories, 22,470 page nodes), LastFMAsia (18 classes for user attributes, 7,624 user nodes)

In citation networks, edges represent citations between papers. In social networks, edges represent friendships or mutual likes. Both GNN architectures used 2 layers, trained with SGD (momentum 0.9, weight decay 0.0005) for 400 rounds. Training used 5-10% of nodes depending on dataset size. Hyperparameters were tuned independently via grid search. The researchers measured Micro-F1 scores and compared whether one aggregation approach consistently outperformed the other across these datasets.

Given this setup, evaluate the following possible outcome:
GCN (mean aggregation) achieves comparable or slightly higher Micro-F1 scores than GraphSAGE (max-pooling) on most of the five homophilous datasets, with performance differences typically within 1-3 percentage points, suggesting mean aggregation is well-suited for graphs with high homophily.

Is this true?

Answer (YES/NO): YES